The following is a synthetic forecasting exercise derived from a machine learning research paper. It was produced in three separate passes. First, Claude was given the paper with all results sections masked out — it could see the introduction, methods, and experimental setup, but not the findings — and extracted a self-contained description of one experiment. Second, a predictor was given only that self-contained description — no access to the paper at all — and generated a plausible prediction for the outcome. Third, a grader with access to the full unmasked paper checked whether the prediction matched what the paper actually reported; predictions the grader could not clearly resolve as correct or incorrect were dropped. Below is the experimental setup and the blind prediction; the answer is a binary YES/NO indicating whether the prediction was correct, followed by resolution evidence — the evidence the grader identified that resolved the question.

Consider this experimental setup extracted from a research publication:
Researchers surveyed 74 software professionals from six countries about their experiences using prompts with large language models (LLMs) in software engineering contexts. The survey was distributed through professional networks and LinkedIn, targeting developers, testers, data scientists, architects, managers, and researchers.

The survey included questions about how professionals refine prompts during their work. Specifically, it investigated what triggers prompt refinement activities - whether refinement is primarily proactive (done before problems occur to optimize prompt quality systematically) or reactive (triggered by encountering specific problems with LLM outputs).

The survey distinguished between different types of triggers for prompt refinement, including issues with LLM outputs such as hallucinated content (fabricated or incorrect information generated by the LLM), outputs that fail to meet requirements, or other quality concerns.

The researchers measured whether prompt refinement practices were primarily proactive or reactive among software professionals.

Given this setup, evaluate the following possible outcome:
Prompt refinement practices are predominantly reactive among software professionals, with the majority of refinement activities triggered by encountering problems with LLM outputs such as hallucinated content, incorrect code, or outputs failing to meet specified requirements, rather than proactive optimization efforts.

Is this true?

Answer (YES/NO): YES